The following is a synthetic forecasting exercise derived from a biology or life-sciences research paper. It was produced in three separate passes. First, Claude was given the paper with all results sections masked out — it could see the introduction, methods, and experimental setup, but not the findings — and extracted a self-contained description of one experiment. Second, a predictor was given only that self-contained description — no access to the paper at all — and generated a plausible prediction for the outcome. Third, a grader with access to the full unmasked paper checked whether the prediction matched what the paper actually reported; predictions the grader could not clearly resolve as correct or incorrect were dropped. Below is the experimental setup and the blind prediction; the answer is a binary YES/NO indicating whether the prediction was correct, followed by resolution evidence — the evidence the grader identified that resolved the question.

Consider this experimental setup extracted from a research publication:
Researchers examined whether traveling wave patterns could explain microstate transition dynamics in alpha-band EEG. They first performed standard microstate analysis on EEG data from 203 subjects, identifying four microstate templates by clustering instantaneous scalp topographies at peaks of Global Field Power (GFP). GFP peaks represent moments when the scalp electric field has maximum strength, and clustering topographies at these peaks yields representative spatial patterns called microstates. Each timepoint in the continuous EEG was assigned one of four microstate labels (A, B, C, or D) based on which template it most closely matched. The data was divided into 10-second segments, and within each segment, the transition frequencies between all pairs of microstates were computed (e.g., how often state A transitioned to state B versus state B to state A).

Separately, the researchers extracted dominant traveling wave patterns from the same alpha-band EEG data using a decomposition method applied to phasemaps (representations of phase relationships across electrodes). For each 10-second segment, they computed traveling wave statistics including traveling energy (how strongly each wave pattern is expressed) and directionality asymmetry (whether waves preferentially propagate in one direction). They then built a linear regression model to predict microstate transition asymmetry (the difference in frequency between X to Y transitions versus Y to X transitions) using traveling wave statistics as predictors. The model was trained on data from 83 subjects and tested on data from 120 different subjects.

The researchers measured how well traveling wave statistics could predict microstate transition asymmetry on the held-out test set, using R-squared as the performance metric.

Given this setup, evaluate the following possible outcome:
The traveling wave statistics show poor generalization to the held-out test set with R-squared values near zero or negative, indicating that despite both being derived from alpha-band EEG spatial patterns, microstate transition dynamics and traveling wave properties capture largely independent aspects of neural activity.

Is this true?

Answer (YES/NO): NO